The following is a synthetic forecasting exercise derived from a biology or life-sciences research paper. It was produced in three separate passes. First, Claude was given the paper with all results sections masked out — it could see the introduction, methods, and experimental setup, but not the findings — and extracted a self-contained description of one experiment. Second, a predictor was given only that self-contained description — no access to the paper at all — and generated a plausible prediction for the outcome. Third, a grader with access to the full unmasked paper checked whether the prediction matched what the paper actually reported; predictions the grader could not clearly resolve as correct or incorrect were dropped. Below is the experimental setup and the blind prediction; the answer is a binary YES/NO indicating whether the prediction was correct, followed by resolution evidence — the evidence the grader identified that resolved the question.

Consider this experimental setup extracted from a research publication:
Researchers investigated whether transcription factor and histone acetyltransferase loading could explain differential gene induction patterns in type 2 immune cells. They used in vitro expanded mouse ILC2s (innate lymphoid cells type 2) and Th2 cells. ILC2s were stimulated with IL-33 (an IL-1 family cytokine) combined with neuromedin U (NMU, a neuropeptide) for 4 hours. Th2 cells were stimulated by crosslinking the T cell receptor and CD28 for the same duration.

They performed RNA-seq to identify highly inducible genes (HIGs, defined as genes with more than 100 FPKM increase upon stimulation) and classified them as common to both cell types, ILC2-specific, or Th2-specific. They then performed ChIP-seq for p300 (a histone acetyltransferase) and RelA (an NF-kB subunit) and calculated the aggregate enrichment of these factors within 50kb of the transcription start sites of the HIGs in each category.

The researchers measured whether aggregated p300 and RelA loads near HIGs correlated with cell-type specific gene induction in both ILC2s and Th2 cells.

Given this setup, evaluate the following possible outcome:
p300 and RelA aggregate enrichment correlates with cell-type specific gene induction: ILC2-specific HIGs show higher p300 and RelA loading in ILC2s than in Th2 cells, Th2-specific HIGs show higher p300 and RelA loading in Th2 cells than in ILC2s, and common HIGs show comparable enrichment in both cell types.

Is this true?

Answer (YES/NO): NO